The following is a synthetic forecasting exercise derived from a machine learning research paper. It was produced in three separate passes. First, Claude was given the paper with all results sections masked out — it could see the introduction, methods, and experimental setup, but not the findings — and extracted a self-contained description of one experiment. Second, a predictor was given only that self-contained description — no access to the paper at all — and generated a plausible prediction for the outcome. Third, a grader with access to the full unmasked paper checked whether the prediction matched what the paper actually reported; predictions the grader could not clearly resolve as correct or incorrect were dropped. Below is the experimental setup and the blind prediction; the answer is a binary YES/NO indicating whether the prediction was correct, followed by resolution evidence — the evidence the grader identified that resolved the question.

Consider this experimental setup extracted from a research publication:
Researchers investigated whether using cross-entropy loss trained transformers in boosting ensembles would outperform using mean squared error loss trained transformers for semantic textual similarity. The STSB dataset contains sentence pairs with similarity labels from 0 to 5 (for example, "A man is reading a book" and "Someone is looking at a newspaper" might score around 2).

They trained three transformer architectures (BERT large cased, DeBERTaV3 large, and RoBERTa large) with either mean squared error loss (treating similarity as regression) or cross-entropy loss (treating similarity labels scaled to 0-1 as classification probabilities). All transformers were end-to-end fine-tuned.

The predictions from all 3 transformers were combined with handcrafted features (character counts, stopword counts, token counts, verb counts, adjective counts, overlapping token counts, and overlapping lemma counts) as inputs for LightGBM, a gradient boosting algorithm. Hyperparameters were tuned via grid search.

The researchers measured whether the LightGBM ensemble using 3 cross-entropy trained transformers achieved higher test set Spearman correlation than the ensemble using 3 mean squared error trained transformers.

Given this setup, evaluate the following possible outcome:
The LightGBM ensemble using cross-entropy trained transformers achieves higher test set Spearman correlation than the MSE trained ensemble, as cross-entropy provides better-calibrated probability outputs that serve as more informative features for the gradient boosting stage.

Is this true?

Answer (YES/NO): YES